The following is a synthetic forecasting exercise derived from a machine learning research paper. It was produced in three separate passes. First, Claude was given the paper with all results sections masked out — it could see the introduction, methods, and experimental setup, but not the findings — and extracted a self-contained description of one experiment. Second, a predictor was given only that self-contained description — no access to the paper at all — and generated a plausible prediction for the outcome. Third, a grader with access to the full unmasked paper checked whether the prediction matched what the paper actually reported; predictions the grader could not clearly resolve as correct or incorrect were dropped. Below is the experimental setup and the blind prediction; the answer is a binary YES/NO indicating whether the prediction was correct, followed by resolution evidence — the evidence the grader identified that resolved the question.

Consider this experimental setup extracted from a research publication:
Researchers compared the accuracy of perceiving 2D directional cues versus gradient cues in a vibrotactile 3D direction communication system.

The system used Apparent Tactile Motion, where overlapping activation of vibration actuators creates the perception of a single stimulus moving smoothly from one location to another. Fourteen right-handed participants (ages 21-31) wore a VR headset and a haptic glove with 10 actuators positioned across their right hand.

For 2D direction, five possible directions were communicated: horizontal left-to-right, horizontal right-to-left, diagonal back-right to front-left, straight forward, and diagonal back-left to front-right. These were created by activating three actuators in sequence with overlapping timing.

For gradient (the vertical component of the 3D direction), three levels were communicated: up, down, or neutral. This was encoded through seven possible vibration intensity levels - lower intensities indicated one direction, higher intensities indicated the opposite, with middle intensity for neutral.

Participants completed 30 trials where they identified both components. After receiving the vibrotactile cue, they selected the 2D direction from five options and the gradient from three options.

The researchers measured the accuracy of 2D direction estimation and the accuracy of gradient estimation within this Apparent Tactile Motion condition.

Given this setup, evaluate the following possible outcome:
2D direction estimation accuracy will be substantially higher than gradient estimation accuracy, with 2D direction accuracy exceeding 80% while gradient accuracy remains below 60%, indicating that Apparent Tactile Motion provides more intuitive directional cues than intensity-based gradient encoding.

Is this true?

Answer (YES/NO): NO